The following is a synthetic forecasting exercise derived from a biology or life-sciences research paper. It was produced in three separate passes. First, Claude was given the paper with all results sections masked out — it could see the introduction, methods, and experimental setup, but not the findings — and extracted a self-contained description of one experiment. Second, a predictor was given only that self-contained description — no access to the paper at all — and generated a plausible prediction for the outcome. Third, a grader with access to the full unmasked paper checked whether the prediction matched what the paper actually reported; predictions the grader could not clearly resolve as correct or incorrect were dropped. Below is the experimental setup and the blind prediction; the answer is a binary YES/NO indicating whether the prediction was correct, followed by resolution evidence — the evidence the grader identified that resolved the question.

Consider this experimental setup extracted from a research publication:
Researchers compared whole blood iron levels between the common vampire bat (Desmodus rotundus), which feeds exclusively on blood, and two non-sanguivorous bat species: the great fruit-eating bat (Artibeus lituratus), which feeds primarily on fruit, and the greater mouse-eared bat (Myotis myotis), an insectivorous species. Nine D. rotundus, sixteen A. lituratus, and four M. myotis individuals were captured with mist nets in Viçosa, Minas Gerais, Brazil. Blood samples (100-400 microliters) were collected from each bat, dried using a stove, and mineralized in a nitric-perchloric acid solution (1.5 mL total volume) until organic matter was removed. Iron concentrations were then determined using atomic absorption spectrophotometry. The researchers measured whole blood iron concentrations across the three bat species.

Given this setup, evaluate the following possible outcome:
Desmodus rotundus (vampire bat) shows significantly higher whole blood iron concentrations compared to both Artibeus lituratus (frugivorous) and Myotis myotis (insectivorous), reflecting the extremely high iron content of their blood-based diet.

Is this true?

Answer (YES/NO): NO